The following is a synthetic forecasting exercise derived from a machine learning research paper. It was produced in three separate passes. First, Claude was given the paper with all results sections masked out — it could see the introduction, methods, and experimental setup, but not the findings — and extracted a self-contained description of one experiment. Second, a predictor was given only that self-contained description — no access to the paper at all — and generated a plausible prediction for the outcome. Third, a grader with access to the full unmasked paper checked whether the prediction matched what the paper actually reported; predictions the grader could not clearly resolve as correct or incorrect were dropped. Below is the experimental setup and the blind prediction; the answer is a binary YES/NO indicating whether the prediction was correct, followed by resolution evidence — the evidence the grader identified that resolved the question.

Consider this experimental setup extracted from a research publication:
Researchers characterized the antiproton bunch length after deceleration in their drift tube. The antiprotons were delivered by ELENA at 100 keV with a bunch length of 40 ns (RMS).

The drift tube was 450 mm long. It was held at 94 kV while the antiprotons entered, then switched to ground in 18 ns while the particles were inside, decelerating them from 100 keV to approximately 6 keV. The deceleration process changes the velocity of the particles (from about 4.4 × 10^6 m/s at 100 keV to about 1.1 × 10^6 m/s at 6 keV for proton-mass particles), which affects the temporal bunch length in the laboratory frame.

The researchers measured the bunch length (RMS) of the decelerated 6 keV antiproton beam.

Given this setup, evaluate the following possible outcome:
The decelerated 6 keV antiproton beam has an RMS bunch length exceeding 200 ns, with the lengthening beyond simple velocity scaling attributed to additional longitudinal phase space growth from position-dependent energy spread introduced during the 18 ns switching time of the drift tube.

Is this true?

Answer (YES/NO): NO